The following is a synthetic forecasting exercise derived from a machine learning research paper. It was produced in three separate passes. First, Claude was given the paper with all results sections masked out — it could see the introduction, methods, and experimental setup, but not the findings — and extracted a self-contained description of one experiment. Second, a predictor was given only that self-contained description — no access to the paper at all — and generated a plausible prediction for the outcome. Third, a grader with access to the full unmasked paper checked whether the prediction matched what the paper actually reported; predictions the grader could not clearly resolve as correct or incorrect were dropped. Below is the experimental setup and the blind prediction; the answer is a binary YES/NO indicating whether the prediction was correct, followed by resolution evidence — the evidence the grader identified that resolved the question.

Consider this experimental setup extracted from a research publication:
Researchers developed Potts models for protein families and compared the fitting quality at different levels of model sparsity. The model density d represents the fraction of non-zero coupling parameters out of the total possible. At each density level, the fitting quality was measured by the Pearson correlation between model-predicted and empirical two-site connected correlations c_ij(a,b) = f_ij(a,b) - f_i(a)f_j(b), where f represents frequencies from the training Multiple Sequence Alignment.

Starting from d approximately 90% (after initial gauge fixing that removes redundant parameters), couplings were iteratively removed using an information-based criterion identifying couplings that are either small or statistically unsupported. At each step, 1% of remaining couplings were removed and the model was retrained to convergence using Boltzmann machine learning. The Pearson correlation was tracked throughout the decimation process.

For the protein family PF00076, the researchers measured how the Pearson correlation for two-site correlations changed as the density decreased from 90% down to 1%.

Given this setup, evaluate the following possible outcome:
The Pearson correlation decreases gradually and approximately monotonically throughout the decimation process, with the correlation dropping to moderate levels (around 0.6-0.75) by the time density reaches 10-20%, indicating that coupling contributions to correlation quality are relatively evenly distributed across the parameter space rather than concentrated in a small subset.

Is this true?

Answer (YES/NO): NO